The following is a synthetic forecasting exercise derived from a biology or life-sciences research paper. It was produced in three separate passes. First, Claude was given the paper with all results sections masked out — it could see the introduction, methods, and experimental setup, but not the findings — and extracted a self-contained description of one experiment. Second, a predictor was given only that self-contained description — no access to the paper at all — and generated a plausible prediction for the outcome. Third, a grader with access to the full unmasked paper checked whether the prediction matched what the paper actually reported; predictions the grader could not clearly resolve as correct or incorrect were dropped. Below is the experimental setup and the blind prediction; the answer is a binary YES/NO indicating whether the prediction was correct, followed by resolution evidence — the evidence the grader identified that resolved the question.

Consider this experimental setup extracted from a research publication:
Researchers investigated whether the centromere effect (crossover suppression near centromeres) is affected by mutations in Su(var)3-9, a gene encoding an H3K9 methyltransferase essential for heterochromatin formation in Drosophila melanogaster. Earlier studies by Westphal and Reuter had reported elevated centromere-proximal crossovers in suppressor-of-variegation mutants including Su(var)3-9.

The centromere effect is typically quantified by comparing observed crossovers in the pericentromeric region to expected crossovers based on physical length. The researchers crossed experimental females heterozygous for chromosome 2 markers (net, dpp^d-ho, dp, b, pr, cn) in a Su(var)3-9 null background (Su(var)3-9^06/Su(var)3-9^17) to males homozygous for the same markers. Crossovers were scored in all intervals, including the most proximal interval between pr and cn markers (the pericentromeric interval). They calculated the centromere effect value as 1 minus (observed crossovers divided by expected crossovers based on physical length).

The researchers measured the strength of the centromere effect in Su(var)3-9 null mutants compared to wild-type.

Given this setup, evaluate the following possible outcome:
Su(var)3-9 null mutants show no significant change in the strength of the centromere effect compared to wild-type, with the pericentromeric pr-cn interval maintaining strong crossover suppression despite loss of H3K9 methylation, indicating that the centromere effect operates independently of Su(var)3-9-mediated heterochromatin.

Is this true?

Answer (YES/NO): YES